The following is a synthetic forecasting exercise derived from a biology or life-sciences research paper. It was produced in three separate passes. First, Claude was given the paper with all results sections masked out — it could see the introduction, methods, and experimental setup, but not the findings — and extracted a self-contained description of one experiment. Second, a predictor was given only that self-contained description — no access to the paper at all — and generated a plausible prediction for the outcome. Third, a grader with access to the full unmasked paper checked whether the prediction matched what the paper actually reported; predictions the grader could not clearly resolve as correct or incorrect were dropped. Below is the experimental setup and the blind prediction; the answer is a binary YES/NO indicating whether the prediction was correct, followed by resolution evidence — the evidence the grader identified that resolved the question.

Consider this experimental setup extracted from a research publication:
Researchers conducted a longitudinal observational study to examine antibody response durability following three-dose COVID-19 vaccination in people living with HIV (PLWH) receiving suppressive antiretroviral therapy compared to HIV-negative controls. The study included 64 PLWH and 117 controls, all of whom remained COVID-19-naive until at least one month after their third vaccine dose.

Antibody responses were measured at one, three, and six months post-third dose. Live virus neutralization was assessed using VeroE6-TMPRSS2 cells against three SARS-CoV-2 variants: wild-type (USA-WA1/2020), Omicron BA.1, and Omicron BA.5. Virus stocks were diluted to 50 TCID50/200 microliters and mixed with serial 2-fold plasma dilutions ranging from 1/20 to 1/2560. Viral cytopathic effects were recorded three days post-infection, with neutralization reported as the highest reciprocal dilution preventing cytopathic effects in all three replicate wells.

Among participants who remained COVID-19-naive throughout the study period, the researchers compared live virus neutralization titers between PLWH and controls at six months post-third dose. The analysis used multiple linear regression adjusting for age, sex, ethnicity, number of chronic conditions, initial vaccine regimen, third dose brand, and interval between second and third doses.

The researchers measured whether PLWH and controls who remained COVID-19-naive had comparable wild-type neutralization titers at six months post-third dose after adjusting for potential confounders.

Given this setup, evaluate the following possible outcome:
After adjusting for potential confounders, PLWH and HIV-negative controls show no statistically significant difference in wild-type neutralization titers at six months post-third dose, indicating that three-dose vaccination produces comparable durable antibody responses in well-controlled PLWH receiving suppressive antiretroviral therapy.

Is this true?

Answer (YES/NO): YES